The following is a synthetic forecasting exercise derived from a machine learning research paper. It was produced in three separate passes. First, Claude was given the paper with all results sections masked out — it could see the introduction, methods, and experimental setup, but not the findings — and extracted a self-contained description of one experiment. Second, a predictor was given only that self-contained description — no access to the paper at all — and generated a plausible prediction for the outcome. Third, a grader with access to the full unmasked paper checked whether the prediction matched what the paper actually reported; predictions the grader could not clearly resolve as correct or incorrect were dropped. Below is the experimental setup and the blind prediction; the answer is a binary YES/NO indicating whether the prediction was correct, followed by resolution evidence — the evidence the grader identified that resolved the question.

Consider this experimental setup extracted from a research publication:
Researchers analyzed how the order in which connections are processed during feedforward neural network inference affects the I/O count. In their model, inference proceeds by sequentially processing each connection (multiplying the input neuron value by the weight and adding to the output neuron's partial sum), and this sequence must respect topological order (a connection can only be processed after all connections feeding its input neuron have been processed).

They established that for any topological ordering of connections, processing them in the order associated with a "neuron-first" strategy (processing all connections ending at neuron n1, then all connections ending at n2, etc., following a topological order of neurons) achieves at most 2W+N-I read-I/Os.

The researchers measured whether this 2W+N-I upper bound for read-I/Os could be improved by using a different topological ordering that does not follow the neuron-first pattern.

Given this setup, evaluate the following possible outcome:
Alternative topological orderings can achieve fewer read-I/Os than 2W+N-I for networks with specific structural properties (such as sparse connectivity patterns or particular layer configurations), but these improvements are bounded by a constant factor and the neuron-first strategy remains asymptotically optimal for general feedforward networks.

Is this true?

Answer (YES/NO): YES